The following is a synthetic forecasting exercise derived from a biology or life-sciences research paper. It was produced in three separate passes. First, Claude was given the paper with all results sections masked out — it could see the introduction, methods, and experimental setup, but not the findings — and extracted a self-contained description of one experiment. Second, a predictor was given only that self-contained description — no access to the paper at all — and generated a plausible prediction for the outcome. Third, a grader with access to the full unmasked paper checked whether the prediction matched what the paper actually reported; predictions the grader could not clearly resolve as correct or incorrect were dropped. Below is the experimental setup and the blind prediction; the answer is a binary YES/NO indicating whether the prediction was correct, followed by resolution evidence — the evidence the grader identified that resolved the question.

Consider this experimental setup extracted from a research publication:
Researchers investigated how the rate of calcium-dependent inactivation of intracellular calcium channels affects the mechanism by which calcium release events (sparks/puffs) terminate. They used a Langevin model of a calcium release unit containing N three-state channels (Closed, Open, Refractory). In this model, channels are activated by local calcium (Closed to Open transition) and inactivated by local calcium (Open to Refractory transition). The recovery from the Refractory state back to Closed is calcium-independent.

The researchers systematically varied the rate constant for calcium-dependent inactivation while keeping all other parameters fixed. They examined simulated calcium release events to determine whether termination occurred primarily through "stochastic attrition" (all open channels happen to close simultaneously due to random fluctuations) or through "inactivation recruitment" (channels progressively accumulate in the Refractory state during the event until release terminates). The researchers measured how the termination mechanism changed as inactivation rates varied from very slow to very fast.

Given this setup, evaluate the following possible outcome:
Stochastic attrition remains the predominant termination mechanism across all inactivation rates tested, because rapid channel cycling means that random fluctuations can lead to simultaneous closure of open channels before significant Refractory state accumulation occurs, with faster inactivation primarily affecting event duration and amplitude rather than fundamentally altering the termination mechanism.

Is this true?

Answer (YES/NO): NO